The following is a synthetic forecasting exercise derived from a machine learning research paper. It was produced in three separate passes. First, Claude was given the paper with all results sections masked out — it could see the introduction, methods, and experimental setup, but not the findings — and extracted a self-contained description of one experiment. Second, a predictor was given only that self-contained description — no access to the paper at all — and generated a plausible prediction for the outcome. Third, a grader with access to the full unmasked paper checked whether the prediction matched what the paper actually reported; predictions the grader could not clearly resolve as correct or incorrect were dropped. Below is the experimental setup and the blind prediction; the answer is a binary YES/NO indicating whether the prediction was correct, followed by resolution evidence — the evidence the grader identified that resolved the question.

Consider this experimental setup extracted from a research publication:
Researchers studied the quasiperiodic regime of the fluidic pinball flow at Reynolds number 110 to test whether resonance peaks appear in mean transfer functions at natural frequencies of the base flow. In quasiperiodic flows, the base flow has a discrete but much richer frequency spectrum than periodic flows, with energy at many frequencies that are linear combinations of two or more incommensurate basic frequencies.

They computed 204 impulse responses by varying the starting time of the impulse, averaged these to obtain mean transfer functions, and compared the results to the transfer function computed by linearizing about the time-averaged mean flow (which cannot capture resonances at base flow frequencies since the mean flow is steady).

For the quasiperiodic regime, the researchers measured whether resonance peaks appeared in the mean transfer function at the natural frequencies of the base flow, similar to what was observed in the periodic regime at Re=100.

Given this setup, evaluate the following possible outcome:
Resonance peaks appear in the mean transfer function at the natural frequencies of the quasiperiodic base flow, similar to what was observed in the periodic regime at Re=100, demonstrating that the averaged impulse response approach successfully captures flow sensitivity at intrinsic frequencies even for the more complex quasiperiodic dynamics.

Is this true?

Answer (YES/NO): YES